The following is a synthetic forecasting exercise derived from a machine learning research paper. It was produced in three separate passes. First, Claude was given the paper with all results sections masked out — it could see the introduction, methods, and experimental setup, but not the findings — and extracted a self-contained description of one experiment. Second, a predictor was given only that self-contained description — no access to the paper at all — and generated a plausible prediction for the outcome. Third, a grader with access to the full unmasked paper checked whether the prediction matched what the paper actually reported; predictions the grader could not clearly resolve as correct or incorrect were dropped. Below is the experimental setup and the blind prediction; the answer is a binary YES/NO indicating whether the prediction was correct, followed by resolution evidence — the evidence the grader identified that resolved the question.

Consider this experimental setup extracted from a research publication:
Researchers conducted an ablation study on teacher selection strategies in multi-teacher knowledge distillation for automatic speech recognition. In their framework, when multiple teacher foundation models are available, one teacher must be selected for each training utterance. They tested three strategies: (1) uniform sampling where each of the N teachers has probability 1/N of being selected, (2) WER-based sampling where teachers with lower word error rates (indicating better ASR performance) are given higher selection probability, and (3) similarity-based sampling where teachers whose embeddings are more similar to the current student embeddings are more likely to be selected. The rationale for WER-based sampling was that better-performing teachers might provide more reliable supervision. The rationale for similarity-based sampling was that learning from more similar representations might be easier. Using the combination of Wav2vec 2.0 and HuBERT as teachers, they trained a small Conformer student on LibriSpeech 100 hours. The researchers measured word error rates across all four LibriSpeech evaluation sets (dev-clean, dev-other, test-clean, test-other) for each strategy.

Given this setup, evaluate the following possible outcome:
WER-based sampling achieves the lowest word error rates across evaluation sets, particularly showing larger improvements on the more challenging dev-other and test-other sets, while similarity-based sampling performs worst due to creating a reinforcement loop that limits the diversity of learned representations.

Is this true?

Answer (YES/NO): NO